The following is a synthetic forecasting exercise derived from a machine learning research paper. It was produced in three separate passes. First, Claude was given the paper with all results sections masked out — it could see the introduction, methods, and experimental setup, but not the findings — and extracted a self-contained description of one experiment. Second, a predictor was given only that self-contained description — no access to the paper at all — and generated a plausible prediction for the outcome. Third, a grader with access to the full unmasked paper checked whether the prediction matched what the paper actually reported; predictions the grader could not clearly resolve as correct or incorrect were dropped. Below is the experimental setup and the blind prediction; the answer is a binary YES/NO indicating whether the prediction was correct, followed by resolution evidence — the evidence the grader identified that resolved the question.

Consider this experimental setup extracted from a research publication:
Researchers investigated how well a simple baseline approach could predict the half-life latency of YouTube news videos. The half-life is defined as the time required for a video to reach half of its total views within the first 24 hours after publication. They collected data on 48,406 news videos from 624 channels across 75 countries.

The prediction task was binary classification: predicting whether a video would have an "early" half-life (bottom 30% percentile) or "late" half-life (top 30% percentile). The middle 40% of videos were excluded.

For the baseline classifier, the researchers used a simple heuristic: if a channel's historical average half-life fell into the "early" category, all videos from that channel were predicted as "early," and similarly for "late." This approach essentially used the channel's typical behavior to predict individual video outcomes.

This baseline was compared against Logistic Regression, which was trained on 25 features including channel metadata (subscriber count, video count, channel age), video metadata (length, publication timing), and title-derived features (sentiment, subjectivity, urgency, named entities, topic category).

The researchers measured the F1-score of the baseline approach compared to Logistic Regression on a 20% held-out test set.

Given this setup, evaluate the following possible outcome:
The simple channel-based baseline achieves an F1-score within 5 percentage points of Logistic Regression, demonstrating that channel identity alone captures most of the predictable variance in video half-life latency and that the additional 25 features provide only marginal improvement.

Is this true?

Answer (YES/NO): YES